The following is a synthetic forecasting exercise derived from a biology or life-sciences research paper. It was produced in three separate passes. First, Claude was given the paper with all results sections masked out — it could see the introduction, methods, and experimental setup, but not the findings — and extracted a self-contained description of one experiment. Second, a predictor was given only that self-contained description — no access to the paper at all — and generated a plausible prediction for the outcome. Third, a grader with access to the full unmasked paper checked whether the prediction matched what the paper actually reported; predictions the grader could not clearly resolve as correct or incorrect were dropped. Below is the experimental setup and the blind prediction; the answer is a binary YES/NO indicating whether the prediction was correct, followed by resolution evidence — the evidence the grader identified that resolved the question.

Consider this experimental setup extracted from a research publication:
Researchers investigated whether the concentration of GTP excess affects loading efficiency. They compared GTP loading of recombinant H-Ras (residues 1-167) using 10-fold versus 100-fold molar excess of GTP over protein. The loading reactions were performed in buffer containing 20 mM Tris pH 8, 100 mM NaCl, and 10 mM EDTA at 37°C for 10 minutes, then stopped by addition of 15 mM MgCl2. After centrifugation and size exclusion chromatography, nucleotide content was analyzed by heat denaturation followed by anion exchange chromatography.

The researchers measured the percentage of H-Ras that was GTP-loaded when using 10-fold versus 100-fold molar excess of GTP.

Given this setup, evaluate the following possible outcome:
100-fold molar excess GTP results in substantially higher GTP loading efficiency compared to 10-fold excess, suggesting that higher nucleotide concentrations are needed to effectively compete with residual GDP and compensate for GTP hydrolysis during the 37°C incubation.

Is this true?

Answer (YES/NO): YES